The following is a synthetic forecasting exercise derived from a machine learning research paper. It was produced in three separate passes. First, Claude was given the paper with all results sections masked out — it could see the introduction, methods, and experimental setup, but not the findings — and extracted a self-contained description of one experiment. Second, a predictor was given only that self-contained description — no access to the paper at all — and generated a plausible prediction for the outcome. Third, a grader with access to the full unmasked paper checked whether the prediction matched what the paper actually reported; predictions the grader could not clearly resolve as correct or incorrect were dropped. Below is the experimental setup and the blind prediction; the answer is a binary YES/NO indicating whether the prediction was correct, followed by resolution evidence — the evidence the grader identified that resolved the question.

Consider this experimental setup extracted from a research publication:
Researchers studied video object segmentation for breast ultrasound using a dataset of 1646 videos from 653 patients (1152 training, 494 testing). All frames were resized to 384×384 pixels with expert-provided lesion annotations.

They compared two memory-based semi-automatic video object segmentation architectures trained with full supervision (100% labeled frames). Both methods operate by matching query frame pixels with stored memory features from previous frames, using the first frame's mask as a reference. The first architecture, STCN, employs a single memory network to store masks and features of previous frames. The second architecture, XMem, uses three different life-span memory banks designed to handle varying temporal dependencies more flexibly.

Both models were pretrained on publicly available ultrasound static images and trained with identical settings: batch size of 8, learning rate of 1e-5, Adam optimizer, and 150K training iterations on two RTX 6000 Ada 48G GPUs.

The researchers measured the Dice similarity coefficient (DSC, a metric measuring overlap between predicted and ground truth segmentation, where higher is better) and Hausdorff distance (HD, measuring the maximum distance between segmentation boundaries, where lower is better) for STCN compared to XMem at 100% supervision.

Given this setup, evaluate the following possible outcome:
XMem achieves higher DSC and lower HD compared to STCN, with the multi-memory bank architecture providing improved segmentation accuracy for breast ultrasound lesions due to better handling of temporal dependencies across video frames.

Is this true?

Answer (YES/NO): NO